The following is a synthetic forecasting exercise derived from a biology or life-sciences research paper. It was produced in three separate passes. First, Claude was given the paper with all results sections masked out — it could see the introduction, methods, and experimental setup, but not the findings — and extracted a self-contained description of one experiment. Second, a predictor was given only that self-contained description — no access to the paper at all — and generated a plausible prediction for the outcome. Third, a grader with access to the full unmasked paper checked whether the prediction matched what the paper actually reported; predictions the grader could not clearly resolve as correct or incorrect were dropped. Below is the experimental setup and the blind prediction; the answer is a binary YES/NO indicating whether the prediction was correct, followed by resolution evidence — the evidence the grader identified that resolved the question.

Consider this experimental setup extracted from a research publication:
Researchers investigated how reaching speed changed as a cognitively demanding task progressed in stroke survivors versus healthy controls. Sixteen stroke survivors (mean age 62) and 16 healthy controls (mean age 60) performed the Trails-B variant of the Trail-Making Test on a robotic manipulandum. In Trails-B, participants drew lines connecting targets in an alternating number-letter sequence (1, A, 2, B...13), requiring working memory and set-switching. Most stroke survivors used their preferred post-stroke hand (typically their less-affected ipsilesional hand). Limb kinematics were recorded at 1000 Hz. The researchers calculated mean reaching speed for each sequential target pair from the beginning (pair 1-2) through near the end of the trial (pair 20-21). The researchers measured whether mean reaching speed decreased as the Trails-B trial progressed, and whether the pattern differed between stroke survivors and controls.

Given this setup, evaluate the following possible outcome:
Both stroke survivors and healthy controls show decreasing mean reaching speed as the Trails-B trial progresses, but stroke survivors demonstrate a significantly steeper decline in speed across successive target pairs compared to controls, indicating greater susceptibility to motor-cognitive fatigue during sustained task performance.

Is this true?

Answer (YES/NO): NO